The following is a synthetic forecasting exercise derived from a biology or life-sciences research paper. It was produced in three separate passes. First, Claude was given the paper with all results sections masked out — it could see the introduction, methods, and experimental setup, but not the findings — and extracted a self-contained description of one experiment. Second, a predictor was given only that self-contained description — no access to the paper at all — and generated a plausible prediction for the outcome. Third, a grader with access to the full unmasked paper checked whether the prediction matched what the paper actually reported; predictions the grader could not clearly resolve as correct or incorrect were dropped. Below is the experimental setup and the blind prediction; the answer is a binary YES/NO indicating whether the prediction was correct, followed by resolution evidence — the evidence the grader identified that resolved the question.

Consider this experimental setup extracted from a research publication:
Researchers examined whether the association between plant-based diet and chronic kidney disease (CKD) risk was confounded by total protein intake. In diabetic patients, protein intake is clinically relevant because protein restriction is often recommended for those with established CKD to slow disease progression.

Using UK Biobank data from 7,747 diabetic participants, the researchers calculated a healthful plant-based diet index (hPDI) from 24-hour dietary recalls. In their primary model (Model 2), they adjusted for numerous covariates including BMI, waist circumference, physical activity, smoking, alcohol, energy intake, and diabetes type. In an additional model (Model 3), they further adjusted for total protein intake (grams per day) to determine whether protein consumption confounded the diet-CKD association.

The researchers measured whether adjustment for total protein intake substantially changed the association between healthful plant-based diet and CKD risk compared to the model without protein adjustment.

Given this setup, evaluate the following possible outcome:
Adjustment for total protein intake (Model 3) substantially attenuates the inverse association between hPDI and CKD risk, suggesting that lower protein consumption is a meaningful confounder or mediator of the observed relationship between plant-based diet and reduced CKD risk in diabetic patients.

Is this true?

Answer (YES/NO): NO